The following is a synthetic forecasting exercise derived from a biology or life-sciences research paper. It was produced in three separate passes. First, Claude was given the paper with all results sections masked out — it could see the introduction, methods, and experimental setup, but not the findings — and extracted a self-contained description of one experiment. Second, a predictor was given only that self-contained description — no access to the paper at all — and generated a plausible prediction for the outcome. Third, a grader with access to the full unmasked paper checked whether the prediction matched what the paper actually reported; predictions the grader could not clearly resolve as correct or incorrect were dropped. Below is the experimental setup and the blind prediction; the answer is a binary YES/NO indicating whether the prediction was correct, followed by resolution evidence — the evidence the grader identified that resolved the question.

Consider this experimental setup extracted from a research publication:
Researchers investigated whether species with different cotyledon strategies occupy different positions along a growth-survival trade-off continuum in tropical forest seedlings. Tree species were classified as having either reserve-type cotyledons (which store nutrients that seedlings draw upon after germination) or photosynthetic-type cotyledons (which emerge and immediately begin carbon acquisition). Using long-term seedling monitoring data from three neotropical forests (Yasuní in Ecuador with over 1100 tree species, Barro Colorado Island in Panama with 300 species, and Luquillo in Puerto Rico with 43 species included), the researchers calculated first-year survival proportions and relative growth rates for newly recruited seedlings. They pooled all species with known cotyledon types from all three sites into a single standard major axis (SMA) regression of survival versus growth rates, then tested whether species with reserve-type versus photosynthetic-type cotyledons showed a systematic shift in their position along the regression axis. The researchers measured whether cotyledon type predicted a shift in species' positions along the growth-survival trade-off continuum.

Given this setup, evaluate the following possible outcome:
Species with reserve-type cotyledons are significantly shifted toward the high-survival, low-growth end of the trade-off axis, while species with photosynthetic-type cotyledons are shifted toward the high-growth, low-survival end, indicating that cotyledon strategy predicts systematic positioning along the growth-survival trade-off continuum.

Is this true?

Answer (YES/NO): YES